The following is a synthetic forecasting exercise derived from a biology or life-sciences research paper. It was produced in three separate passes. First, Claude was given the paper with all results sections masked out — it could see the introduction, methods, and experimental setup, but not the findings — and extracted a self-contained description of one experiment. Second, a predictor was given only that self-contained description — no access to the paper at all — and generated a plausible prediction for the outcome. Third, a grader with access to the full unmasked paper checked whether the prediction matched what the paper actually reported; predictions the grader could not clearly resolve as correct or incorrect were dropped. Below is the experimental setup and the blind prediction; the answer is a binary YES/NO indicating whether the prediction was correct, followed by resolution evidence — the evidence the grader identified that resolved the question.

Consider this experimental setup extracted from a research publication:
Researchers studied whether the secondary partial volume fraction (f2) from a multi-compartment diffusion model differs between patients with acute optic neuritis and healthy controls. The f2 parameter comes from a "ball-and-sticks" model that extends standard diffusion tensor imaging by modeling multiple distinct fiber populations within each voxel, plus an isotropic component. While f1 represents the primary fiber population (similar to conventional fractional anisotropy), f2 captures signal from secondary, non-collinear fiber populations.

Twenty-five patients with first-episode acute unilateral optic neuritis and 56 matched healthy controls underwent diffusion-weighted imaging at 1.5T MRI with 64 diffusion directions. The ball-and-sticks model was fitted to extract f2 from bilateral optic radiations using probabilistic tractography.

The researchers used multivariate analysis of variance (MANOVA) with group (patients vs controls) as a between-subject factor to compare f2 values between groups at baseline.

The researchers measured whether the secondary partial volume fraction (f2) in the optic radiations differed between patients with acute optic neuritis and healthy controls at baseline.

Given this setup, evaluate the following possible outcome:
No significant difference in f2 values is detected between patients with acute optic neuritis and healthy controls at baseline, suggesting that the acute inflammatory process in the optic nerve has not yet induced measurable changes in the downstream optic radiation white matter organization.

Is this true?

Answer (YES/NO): NO